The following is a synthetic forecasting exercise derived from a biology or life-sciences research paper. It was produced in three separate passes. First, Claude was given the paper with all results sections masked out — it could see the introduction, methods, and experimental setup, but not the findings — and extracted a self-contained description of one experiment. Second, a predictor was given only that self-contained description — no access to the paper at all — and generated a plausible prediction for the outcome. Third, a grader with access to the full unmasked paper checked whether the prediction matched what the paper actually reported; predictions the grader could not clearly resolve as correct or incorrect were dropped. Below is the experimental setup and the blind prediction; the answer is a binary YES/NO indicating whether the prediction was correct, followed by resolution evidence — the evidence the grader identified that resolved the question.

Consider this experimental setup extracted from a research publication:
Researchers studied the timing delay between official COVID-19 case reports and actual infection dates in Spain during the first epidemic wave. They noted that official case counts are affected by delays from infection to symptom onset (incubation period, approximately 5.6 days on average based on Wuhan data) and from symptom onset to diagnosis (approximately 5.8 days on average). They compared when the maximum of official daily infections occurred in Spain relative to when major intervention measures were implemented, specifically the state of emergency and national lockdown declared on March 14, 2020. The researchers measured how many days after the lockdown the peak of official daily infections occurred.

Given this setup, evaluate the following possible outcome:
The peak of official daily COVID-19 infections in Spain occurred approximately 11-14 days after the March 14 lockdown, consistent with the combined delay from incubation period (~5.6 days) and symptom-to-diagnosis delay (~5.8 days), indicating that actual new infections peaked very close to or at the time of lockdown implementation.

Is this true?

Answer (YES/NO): NO